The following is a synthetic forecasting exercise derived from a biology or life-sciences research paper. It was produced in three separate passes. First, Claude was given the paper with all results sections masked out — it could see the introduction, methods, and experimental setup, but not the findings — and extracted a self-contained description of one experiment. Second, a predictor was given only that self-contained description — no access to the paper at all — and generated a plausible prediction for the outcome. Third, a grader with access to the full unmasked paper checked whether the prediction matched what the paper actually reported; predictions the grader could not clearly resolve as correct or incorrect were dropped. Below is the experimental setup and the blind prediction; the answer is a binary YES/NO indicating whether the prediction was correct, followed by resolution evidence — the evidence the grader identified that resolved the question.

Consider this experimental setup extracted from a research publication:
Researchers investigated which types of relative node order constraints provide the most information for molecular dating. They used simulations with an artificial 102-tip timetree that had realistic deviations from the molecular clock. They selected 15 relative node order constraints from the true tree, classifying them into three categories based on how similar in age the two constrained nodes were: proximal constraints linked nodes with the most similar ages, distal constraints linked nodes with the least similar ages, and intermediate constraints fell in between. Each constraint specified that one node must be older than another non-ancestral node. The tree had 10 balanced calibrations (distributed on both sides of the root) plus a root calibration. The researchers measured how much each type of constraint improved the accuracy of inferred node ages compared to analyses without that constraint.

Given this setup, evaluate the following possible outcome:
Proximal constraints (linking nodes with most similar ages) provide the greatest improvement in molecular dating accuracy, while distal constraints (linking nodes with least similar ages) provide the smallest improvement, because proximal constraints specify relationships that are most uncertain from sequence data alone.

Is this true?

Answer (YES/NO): NO